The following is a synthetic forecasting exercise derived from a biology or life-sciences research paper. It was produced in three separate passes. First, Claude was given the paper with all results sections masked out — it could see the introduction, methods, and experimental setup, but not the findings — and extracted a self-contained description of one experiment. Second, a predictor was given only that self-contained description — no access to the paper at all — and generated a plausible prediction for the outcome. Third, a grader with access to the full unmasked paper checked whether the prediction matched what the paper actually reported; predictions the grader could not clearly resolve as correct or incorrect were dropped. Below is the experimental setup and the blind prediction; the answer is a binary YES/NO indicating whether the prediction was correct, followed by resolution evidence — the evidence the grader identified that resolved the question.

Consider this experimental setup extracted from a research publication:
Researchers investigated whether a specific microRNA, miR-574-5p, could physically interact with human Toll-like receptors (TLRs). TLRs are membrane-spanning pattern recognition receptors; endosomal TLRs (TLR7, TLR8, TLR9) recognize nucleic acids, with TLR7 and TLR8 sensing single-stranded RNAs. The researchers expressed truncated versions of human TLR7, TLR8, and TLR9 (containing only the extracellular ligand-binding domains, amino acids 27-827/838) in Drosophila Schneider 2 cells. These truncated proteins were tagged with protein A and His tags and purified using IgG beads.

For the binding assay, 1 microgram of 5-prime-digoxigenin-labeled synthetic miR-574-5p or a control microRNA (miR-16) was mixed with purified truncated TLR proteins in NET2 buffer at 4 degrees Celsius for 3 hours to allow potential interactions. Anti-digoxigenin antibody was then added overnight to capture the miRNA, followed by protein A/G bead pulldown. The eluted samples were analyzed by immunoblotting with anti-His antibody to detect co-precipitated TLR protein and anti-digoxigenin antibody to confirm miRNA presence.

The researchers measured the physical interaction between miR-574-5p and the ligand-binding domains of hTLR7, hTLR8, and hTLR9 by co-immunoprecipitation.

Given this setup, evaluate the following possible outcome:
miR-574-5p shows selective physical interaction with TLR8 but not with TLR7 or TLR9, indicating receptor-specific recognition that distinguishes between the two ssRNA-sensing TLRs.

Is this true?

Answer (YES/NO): YES